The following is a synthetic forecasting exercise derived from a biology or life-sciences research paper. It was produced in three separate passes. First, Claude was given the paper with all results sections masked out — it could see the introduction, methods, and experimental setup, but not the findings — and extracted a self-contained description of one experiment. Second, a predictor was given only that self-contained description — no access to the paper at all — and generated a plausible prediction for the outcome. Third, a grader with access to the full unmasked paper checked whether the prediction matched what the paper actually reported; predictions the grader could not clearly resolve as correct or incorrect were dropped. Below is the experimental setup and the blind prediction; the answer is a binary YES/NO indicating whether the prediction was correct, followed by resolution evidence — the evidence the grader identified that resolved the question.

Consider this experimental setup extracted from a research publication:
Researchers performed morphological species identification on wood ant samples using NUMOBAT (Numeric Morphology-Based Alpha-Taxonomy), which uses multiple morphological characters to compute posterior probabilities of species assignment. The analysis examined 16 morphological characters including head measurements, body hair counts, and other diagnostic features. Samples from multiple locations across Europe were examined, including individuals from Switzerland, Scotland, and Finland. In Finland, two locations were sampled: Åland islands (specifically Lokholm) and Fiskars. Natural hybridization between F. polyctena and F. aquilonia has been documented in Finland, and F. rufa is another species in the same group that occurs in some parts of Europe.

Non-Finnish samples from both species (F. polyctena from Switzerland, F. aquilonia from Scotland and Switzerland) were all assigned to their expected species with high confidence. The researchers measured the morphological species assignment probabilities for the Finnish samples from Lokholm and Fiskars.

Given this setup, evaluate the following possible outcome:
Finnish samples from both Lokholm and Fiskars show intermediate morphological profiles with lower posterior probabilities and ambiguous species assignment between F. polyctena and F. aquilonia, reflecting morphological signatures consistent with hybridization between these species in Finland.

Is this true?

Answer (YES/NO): NO